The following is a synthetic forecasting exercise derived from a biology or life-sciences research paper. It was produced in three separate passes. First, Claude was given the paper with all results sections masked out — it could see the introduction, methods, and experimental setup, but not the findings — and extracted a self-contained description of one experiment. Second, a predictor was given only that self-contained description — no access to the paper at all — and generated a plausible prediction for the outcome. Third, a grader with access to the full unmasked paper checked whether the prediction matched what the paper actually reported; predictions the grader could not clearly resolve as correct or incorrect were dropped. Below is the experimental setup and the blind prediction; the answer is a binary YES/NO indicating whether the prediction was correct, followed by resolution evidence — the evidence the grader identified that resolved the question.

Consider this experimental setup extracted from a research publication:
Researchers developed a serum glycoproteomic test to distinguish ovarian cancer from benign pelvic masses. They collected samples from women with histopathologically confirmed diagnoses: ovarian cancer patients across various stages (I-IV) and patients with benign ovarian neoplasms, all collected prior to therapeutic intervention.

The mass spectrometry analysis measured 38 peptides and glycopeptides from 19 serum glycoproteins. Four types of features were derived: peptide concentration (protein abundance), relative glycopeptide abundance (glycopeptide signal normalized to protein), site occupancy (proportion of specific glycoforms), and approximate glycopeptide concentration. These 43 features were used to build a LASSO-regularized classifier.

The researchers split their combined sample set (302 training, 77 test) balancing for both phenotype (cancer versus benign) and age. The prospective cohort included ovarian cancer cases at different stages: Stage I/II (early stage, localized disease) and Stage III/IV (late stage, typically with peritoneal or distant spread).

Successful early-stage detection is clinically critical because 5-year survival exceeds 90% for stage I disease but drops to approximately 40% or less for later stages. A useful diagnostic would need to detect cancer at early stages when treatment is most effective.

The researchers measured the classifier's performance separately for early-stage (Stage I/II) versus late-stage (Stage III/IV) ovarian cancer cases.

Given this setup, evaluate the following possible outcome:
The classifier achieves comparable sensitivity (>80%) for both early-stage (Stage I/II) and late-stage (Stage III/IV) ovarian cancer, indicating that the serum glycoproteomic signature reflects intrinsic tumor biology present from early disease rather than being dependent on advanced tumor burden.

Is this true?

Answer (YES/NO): NO